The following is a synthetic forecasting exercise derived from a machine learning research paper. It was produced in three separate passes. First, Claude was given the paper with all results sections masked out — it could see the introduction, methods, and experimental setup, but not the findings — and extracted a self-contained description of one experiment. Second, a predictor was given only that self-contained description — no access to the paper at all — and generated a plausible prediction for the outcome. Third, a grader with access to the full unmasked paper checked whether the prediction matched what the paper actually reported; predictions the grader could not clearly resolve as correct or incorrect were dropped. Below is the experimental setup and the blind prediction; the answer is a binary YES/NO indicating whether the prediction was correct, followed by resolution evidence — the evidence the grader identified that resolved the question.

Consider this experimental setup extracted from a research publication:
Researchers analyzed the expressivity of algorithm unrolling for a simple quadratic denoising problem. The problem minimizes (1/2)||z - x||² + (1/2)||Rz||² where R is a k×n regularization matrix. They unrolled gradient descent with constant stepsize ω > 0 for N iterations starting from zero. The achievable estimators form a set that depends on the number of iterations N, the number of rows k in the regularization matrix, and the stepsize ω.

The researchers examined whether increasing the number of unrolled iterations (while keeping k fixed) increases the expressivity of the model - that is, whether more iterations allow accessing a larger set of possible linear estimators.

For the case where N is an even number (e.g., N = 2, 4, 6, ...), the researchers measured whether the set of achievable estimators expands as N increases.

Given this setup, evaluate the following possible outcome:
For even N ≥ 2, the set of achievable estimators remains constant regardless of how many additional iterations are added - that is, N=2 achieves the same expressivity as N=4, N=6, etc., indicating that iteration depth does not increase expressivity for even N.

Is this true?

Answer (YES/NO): YES